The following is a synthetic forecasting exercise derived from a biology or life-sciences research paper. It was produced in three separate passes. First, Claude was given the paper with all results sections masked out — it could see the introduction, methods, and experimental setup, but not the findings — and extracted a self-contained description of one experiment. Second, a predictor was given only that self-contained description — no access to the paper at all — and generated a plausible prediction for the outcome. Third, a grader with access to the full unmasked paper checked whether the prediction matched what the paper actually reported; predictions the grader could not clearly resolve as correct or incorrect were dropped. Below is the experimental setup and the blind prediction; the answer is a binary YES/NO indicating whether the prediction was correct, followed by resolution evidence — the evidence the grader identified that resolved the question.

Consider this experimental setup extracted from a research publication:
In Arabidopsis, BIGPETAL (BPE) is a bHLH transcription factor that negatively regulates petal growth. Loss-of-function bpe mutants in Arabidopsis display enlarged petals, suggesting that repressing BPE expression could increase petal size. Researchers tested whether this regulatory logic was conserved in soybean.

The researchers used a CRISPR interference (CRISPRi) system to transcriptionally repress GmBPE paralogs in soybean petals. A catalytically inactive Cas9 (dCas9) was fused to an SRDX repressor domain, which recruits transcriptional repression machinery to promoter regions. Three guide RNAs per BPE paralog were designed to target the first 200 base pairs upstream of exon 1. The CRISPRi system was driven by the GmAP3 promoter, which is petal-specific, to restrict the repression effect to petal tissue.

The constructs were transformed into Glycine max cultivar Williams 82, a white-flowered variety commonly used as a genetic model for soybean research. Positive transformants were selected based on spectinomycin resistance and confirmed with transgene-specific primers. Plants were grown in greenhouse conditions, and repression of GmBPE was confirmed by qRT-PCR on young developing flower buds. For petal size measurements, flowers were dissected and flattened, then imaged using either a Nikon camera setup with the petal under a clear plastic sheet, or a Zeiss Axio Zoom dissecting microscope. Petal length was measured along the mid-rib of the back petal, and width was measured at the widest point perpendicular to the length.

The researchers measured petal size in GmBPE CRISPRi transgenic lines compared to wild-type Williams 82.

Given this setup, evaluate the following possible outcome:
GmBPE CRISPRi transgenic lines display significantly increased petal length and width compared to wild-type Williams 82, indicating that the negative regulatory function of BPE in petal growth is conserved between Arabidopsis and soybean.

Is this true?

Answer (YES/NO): NO